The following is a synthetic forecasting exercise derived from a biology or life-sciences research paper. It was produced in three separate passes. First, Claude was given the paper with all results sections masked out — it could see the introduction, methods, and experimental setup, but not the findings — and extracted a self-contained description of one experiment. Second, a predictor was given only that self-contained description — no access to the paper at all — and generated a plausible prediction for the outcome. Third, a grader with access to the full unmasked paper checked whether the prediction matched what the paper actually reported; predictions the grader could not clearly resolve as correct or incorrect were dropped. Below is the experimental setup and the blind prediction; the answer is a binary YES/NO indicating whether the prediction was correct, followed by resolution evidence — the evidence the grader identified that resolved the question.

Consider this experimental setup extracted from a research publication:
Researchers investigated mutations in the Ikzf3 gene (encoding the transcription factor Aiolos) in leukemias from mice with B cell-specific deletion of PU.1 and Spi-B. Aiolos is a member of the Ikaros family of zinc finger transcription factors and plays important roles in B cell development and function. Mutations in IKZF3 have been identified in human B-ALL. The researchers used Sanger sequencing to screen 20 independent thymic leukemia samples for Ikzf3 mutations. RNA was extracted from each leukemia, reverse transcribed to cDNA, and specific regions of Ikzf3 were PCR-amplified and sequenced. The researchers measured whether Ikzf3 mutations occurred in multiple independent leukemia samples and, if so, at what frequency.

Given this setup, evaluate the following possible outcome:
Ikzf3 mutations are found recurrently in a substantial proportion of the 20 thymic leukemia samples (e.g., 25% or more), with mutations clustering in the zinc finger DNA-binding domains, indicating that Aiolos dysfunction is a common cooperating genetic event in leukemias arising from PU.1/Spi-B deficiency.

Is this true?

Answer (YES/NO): NO